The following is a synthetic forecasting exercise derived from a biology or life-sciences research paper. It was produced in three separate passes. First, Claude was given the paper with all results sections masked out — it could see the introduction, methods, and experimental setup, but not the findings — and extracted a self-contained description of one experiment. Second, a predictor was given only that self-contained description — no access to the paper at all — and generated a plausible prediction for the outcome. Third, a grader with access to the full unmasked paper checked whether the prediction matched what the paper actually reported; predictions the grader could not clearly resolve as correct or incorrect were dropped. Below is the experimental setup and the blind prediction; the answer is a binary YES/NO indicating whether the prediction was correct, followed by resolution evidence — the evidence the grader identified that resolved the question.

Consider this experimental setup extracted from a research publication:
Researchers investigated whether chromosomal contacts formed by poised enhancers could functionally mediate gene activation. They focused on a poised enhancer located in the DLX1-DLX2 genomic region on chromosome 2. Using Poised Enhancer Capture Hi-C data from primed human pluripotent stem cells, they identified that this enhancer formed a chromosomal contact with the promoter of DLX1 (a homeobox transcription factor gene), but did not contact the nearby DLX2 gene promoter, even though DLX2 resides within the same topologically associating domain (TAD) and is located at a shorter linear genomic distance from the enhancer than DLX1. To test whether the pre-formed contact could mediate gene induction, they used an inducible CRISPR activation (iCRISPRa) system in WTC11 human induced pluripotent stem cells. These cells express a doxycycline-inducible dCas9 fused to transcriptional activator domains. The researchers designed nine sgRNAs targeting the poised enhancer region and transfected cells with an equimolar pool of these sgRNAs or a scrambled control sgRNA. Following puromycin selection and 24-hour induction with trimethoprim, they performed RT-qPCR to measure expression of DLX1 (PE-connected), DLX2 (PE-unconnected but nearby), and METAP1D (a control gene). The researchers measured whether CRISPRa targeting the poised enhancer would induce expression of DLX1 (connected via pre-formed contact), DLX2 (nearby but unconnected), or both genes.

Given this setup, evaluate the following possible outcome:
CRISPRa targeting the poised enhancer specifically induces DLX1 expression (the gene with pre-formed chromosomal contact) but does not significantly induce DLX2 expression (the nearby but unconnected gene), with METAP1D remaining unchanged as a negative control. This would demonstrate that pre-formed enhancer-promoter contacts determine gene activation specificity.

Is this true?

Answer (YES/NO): YES